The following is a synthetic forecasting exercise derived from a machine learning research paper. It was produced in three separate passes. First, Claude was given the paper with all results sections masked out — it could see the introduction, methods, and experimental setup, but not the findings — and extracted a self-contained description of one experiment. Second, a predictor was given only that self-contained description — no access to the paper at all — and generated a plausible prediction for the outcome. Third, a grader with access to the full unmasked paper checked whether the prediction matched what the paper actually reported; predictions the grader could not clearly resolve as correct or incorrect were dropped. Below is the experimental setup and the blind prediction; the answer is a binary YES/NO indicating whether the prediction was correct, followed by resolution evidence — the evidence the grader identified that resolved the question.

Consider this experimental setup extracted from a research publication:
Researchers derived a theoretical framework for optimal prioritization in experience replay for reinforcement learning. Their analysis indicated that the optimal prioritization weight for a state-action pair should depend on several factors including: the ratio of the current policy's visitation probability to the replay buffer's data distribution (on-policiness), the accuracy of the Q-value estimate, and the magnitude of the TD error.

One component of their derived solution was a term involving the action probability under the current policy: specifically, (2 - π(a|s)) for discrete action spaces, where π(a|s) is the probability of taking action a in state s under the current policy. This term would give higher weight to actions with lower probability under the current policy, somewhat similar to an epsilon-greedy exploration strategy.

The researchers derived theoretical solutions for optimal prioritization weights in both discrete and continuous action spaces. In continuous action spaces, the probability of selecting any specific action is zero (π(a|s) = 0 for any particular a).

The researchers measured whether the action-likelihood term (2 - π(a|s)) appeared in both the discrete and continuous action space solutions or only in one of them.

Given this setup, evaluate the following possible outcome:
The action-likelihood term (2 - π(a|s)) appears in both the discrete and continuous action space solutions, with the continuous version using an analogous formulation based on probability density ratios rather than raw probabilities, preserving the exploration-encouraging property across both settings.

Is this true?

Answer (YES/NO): NO